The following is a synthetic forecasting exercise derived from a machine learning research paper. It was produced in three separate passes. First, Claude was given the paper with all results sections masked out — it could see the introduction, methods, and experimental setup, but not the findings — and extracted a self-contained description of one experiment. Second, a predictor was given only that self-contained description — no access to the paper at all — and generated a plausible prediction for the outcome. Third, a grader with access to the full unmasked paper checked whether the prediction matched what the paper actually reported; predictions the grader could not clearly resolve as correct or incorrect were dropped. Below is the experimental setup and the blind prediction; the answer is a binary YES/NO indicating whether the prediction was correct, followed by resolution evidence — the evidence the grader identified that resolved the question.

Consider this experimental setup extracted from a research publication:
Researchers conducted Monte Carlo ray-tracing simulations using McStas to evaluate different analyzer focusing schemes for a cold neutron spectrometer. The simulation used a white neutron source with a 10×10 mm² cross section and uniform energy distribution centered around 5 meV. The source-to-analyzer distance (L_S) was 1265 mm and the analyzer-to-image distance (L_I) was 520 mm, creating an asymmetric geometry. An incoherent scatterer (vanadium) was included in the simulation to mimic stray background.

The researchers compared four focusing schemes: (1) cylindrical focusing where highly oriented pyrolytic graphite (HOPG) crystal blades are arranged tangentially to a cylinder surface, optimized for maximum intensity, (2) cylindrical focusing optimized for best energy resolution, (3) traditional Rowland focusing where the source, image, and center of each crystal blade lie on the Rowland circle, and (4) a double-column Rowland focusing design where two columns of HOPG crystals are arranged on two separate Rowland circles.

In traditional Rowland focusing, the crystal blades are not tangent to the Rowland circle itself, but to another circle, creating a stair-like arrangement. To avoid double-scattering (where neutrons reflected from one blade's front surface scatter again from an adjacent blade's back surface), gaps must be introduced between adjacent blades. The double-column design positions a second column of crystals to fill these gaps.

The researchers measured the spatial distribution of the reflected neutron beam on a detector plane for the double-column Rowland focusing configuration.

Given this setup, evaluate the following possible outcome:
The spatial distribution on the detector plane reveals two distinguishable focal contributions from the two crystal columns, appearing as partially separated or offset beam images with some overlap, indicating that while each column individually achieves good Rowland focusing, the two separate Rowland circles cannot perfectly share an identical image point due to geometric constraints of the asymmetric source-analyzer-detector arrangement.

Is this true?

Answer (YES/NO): YES